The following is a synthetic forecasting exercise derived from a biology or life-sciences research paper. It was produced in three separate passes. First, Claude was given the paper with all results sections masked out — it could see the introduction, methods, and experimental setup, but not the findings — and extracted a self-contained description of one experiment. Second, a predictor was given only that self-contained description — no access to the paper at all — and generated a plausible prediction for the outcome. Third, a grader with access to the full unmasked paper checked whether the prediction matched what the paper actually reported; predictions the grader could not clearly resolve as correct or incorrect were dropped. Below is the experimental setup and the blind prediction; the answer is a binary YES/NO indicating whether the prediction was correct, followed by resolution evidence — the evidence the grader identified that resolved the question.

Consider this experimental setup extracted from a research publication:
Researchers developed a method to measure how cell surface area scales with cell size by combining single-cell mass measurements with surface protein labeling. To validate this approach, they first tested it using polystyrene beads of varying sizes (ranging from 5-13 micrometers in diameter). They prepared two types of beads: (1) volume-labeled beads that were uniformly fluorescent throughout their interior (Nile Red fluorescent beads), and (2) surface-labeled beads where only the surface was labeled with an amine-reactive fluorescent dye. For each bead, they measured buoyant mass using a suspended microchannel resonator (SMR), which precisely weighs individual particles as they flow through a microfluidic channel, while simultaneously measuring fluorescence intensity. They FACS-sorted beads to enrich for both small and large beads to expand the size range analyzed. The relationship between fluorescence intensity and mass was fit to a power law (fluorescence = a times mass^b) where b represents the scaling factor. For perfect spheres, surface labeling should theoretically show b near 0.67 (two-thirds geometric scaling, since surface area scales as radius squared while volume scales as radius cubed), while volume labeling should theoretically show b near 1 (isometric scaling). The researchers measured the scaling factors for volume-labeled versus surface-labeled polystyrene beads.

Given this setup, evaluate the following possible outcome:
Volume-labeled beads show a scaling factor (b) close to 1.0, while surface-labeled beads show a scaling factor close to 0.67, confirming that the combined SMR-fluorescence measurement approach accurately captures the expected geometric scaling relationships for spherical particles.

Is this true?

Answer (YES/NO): YES